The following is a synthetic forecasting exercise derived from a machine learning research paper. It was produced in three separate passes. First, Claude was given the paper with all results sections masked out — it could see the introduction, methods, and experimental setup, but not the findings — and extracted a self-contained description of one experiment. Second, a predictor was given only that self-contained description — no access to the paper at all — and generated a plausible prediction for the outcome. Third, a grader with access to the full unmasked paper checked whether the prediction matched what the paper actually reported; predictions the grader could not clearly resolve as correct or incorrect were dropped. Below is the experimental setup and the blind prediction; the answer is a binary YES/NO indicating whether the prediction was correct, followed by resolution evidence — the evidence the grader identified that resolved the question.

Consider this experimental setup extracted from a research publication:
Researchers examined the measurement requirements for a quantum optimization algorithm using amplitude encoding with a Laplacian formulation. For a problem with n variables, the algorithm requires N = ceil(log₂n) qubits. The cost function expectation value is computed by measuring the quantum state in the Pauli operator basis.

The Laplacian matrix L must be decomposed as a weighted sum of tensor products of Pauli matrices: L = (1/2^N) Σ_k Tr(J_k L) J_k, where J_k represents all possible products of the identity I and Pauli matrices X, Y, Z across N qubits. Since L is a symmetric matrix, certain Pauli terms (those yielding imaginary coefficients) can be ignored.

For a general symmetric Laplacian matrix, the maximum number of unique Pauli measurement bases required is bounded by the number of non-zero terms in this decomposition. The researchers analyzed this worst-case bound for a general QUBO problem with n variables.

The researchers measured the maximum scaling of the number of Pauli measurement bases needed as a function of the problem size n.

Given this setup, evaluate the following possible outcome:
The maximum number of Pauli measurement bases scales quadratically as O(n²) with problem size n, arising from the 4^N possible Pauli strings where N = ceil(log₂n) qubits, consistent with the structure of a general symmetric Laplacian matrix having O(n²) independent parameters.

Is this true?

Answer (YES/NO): YES